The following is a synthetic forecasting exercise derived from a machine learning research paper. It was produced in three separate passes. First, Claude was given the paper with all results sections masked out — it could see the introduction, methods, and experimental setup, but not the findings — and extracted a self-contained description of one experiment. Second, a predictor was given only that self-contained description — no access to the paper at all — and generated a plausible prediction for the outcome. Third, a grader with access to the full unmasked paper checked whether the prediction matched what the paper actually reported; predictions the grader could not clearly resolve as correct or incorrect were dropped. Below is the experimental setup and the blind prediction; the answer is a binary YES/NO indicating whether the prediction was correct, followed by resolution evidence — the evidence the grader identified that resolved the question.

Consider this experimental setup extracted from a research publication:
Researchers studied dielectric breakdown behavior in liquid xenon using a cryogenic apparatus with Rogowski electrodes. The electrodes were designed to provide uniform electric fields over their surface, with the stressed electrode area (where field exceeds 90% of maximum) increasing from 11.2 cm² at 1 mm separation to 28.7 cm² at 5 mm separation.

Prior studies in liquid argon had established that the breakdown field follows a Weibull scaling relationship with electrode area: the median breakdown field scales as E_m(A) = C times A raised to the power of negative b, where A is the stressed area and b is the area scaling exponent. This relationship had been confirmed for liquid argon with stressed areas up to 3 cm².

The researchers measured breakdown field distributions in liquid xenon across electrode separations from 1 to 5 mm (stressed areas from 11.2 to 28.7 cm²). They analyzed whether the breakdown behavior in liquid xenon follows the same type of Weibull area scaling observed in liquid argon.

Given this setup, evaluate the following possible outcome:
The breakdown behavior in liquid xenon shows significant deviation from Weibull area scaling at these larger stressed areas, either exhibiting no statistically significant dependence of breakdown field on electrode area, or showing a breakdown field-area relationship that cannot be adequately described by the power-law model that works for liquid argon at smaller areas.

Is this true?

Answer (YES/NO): NO